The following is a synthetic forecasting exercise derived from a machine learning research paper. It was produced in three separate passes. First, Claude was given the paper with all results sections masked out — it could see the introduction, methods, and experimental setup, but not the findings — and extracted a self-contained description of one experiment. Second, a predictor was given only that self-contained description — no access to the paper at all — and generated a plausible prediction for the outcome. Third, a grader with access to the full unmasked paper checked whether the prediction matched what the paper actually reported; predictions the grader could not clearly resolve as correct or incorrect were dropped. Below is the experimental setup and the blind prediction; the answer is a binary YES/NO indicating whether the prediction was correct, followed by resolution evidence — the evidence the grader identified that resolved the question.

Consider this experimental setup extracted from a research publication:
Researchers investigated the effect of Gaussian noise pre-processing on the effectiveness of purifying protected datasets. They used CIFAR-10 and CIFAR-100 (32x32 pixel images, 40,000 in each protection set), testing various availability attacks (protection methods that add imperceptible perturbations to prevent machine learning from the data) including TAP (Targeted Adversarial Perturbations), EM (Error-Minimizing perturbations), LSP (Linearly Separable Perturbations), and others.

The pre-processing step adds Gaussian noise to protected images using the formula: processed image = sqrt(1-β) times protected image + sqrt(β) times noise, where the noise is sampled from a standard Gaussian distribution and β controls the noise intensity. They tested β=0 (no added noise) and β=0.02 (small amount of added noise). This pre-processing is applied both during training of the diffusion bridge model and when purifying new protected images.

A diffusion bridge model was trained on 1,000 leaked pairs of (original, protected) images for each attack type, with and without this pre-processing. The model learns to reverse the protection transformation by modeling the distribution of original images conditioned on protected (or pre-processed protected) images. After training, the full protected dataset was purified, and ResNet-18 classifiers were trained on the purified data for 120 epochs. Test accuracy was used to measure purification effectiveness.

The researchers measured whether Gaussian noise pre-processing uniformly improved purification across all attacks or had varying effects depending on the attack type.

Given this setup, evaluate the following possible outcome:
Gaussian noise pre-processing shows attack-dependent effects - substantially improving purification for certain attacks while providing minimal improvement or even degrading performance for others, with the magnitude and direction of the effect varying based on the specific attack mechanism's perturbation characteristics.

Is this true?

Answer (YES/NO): YES